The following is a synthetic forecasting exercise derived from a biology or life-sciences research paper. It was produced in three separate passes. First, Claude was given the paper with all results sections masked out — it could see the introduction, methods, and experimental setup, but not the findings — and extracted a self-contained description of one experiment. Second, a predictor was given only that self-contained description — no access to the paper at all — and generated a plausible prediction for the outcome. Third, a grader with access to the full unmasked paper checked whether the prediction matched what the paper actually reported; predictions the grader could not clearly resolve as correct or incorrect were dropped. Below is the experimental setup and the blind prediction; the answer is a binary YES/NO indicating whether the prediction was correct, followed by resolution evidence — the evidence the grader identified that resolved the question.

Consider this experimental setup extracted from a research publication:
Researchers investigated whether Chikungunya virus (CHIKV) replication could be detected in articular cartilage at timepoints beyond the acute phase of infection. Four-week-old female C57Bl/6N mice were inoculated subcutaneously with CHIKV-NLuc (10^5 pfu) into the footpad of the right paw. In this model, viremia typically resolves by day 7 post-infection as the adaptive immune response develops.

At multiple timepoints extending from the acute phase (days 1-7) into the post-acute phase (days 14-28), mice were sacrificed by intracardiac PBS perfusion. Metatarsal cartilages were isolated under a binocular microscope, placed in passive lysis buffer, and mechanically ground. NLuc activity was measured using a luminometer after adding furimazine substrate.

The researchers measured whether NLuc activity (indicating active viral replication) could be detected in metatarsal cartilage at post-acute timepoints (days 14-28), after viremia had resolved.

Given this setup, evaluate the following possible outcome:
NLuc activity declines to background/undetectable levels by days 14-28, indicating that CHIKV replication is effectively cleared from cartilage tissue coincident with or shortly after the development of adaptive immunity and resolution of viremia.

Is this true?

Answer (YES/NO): NO